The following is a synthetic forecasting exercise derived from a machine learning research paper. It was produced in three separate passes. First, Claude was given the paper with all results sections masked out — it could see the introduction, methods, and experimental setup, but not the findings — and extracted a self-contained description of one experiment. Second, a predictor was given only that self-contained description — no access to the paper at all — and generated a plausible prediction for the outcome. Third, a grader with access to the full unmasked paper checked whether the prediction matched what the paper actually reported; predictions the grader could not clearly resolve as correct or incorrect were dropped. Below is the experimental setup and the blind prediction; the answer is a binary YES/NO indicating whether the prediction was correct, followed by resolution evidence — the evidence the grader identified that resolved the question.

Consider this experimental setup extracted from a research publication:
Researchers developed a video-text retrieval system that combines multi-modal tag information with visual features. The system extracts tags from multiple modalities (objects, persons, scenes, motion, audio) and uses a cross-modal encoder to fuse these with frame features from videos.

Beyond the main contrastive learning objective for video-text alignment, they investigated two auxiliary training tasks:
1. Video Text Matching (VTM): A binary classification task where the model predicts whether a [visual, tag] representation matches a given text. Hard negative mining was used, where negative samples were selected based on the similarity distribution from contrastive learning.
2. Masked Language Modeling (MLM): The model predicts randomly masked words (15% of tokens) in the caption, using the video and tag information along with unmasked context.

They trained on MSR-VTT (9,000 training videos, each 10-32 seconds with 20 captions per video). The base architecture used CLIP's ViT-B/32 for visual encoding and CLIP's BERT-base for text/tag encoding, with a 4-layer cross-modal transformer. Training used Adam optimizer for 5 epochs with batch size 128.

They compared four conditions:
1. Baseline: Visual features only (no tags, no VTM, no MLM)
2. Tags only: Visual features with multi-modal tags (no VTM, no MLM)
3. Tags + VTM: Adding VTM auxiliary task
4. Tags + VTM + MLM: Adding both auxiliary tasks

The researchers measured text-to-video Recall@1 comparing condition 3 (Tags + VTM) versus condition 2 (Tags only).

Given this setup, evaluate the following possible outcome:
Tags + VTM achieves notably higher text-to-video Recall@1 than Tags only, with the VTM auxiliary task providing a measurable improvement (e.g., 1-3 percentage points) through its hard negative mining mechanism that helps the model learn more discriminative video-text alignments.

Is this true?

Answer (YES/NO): NO